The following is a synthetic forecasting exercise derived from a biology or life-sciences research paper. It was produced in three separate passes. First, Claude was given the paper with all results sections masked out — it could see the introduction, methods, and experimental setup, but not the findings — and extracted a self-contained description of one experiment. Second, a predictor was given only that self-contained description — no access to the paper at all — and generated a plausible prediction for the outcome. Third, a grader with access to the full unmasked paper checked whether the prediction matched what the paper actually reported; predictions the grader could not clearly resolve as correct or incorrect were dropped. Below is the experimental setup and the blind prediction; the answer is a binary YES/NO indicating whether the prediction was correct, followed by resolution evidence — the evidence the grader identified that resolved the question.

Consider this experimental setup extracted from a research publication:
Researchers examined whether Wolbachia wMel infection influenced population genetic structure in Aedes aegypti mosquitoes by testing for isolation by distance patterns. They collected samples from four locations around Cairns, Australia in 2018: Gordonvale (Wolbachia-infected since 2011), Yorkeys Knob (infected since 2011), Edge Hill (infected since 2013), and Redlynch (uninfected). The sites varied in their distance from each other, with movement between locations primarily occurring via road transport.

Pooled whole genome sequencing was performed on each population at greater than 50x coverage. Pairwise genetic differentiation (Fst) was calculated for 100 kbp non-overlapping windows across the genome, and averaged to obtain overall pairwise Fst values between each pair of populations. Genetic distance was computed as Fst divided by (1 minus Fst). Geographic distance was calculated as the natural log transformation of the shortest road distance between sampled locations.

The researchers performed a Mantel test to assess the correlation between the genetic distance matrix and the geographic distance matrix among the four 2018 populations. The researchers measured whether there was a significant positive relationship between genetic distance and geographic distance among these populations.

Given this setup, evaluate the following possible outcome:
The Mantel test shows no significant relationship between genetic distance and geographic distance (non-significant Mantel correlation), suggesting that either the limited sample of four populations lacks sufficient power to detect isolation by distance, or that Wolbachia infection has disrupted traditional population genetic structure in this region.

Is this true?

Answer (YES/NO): YES